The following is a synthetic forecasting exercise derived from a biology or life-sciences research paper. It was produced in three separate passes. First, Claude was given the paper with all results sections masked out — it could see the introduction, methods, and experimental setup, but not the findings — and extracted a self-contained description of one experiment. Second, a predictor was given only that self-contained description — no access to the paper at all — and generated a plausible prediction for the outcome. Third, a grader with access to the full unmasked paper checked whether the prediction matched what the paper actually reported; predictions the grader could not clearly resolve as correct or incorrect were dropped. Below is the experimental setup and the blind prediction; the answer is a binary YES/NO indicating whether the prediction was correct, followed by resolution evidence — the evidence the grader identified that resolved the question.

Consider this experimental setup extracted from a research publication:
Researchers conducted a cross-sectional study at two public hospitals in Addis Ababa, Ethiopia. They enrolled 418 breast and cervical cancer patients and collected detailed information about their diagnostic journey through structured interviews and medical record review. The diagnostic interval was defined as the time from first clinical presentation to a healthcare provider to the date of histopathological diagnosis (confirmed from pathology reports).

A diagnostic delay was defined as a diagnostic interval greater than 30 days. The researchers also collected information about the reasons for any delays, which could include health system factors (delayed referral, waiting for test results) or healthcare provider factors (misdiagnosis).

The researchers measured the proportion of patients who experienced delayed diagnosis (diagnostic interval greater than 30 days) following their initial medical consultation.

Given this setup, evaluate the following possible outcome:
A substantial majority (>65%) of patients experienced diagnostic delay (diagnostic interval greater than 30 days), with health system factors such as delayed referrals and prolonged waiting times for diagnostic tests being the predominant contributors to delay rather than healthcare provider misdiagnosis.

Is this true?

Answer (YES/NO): NO